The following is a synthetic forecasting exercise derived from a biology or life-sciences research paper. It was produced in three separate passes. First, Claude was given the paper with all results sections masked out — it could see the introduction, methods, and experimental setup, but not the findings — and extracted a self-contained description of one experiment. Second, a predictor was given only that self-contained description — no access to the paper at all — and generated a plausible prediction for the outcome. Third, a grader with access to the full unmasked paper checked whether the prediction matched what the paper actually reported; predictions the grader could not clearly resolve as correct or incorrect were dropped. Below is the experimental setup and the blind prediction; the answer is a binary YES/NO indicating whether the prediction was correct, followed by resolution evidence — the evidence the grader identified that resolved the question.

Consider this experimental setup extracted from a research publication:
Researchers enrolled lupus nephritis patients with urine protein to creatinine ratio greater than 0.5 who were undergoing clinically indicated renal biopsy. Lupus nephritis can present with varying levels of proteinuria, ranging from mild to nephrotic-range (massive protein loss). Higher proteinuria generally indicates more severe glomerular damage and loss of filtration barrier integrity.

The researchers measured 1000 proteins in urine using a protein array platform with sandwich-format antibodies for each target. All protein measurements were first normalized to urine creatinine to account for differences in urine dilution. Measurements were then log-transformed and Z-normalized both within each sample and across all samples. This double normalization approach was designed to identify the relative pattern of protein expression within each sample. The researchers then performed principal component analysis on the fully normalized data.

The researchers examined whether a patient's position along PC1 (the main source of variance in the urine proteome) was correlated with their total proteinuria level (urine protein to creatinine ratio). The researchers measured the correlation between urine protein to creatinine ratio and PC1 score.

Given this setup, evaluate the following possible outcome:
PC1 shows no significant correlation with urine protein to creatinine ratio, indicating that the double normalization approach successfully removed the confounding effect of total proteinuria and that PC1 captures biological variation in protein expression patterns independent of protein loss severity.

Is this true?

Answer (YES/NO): YES